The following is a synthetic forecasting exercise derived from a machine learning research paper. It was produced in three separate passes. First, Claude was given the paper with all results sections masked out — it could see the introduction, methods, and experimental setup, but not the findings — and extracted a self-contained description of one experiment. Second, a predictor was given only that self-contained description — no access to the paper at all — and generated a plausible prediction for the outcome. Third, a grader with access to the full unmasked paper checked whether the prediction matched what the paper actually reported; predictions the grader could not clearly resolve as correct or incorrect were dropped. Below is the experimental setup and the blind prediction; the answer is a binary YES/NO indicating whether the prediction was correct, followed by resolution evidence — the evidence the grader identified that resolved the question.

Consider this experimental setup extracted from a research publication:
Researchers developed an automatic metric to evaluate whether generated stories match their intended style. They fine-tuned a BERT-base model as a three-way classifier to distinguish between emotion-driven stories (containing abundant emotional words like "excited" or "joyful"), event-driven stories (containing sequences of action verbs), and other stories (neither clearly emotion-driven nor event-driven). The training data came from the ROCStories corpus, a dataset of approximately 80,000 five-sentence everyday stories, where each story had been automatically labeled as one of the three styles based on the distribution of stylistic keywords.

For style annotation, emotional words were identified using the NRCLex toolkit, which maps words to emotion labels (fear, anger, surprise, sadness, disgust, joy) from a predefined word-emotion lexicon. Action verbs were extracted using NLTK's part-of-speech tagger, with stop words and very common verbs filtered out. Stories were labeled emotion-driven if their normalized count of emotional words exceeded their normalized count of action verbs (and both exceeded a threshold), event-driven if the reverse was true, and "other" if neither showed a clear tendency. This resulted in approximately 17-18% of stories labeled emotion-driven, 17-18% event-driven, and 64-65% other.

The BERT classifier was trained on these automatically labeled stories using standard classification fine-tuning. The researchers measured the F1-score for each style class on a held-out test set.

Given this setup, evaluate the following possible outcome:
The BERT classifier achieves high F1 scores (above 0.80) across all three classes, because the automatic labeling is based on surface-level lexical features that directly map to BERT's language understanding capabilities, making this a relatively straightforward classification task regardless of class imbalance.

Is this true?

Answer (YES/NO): YES